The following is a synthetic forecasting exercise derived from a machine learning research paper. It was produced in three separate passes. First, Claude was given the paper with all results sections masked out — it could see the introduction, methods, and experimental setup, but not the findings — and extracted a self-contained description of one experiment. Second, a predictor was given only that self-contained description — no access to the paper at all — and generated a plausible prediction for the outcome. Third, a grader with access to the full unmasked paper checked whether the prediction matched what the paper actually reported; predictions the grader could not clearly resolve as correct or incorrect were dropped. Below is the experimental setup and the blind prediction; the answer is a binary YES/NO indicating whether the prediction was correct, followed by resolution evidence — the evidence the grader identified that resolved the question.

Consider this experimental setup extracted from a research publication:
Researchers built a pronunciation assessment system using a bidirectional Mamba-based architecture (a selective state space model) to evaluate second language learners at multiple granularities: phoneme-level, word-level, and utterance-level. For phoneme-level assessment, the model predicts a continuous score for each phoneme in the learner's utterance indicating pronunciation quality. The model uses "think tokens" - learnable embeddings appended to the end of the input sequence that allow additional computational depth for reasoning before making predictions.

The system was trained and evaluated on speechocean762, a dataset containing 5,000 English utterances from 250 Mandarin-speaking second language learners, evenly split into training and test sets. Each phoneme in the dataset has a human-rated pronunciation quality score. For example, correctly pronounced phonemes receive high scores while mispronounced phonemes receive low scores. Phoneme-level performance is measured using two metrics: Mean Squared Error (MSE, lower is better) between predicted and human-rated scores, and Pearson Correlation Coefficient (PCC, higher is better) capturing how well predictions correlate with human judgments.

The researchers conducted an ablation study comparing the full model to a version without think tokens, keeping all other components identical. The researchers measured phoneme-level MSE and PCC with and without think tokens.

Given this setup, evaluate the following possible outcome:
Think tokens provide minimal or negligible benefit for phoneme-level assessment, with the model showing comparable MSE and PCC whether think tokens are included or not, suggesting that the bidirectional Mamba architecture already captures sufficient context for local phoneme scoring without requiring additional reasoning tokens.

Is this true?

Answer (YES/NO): YES